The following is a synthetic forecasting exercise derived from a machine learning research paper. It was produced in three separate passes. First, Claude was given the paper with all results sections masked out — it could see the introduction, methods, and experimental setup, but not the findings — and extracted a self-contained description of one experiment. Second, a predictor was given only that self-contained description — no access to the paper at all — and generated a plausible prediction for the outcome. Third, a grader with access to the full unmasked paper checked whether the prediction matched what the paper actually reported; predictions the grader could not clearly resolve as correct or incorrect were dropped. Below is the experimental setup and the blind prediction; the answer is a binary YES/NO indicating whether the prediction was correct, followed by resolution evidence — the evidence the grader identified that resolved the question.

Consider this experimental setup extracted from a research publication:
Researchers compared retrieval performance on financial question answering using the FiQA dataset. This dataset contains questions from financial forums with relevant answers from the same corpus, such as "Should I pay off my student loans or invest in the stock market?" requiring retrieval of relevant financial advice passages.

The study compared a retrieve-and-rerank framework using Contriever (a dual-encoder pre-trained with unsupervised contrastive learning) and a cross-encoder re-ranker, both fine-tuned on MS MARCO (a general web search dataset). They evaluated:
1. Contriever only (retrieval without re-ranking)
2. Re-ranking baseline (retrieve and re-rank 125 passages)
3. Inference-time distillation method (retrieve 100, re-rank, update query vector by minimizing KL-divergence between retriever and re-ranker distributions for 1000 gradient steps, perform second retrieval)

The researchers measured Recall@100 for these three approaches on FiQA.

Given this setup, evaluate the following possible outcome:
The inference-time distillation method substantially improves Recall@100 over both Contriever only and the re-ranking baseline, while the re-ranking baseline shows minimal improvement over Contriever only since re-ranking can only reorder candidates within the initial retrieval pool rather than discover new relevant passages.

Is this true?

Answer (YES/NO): NO